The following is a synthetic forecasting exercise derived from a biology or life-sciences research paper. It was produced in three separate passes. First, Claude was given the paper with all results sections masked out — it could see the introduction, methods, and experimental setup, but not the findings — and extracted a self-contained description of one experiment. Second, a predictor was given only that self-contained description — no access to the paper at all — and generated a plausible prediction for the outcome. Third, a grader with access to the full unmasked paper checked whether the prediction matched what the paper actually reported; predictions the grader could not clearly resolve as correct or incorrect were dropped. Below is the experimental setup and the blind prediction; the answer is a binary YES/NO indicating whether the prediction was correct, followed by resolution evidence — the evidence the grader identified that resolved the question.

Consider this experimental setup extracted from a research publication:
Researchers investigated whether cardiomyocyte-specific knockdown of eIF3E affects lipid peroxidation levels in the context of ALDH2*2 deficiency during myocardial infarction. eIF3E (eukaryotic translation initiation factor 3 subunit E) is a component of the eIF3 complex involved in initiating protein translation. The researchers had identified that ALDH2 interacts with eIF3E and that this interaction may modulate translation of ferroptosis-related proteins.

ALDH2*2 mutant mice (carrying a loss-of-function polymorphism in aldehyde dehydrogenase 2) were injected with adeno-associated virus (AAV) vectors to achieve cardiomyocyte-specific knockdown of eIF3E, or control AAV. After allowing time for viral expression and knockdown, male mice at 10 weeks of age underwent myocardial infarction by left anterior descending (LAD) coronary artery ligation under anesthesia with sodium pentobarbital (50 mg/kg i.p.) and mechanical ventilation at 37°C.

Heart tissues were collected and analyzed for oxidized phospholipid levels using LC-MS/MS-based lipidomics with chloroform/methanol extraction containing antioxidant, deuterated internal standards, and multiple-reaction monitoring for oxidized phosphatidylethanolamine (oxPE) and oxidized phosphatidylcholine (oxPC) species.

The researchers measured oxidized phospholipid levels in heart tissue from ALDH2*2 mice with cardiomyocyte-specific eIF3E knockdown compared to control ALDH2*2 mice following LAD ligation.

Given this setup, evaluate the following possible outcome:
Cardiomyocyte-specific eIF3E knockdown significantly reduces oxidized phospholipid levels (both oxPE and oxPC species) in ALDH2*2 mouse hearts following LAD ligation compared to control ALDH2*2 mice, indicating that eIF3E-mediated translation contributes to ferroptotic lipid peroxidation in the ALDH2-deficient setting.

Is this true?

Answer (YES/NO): YES